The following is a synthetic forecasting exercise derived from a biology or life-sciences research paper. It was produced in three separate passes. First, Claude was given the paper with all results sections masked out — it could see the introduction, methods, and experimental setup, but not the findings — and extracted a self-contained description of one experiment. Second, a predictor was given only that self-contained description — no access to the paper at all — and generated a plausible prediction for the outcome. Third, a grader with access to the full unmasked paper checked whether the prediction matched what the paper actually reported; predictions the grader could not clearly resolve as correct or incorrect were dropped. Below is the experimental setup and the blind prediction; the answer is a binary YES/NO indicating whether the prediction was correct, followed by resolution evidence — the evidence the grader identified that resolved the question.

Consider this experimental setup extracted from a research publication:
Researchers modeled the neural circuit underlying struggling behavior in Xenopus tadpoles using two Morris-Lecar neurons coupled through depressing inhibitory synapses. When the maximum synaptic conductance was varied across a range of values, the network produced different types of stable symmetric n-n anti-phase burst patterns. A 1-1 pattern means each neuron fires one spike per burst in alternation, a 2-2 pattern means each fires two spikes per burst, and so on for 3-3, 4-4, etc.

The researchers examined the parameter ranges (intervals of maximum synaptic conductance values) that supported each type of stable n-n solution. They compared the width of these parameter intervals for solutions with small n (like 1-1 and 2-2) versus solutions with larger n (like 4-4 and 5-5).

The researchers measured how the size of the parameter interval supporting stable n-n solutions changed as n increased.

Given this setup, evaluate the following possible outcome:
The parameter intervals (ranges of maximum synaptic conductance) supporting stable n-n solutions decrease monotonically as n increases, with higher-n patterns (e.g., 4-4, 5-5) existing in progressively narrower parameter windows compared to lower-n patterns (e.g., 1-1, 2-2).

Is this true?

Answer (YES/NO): YES